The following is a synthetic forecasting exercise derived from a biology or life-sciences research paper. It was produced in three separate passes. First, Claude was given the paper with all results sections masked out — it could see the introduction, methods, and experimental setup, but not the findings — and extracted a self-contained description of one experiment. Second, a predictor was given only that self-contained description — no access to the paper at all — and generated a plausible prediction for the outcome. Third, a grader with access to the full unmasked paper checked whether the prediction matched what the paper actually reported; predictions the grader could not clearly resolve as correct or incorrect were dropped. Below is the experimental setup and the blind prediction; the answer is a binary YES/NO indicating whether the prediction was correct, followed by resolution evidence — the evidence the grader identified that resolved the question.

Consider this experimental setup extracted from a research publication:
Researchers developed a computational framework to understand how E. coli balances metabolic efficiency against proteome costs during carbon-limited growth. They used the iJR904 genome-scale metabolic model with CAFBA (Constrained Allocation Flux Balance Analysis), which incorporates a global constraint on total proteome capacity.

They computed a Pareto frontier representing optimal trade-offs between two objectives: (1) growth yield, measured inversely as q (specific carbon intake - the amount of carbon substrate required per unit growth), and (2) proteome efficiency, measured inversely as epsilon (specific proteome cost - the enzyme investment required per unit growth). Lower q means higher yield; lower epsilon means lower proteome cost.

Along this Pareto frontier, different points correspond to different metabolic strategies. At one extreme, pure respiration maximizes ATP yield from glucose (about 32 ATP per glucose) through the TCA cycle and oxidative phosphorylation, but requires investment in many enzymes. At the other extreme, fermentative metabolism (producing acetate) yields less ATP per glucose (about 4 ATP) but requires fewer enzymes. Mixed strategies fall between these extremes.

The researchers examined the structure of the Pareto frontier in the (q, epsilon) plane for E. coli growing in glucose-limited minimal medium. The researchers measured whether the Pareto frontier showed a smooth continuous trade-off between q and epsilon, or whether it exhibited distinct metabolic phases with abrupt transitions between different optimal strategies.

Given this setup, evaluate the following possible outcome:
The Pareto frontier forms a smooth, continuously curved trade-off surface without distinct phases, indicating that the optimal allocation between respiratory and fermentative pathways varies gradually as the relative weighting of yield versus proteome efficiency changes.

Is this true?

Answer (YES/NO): NO